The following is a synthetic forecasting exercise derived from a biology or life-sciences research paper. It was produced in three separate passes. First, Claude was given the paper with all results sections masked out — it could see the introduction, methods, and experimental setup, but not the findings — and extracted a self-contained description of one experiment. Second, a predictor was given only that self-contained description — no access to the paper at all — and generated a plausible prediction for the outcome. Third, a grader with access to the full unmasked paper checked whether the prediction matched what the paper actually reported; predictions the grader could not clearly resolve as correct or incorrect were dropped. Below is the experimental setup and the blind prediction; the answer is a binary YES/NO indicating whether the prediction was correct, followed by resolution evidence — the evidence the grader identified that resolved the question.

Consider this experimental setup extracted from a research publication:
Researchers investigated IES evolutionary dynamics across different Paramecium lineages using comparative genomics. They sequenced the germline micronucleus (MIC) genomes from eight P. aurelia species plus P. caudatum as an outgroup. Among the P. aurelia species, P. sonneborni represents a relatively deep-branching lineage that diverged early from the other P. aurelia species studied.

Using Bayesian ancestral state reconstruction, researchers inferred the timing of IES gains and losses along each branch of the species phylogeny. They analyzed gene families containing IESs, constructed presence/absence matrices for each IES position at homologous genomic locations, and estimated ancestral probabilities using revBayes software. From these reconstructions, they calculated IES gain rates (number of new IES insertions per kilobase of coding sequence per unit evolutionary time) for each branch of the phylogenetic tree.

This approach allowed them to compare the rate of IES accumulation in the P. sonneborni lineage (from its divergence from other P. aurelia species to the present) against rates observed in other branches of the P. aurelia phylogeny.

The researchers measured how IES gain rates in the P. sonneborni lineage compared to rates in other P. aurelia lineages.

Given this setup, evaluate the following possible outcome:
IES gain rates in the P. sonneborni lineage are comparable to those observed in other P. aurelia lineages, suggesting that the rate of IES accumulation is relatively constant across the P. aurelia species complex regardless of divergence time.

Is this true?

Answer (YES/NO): NO